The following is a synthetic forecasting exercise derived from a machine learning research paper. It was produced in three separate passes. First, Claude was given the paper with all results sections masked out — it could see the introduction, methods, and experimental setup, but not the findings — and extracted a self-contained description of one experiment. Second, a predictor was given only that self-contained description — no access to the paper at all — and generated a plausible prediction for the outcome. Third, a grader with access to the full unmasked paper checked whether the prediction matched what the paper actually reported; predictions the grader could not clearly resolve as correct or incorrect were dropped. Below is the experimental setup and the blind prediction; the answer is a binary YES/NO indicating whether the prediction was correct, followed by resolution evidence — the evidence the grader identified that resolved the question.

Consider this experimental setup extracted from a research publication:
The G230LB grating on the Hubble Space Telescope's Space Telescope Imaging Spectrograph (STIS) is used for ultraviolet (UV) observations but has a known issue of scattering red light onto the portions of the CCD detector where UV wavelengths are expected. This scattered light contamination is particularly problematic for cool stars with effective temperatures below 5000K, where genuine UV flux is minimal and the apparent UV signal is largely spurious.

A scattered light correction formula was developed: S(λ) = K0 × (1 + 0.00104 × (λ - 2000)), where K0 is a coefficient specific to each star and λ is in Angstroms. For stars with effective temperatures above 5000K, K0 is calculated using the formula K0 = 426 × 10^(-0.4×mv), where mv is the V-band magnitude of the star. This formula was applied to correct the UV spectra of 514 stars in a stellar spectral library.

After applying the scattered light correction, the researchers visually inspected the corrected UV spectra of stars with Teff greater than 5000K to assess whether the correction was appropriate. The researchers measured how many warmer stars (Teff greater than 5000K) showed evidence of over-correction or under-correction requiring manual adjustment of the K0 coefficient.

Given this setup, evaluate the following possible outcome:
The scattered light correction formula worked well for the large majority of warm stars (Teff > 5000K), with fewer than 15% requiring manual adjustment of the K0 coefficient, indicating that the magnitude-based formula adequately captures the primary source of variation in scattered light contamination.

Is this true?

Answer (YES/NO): NO